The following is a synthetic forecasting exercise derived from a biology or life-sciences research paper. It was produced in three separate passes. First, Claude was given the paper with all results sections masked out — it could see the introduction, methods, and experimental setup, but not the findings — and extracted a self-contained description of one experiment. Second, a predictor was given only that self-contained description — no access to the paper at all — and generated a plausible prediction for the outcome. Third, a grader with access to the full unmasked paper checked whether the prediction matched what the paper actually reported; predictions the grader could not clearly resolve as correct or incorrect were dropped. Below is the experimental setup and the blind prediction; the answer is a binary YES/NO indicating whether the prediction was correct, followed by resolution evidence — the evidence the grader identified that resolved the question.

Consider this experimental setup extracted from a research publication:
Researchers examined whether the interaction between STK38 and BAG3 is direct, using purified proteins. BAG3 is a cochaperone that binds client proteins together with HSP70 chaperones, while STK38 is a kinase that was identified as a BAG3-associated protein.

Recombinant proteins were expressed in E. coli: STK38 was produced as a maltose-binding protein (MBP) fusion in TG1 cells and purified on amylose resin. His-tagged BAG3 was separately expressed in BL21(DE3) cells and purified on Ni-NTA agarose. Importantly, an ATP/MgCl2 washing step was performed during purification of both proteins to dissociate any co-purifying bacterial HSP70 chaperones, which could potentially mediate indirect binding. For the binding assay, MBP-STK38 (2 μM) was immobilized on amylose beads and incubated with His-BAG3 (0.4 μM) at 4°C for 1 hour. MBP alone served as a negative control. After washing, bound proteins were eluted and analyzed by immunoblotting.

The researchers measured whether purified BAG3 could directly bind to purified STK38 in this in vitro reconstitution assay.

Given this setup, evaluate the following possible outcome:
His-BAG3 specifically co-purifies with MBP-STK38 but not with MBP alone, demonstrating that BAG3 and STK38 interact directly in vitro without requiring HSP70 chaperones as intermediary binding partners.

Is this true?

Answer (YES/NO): YES